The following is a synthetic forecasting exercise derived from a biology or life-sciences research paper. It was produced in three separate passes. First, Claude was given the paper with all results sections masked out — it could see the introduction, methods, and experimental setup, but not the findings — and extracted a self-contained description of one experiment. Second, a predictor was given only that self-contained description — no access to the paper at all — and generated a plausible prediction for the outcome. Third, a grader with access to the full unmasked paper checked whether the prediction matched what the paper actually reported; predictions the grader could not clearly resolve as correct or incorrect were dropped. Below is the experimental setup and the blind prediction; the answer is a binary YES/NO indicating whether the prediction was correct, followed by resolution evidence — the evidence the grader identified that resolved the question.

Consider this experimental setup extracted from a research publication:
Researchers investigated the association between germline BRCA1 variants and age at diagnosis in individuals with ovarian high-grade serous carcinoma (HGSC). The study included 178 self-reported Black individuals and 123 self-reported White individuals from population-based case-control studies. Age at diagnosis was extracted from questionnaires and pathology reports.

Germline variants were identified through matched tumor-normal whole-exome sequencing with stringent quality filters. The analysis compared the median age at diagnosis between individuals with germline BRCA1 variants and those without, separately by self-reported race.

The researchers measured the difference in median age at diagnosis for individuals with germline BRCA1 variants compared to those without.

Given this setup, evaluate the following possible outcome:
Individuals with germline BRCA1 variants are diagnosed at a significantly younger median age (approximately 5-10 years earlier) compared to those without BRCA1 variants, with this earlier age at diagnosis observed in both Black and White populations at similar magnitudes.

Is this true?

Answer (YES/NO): YES